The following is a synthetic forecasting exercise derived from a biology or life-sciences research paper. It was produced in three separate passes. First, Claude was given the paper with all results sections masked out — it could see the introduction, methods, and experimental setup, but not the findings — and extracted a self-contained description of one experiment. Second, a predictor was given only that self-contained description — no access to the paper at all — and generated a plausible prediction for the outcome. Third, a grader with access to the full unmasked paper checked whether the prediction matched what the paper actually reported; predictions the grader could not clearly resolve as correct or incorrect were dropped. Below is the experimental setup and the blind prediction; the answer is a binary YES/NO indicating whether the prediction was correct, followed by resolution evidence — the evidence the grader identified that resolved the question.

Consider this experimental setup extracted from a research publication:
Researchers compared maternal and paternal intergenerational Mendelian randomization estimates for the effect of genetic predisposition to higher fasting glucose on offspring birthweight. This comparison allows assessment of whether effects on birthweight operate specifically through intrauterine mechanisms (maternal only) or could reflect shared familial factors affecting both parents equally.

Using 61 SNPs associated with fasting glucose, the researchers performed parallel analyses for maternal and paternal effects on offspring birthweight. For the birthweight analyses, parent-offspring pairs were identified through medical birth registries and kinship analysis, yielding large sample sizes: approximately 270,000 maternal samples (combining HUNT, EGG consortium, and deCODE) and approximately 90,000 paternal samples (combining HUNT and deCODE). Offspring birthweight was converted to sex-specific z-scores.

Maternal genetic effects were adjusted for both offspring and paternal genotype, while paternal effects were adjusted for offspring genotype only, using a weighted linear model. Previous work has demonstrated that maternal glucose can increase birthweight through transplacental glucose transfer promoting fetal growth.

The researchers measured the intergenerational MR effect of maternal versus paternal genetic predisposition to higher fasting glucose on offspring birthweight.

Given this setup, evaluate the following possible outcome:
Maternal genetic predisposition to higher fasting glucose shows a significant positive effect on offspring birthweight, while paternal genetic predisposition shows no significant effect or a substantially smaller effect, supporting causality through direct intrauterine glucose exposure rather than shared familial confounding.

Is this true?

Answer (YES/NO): YES